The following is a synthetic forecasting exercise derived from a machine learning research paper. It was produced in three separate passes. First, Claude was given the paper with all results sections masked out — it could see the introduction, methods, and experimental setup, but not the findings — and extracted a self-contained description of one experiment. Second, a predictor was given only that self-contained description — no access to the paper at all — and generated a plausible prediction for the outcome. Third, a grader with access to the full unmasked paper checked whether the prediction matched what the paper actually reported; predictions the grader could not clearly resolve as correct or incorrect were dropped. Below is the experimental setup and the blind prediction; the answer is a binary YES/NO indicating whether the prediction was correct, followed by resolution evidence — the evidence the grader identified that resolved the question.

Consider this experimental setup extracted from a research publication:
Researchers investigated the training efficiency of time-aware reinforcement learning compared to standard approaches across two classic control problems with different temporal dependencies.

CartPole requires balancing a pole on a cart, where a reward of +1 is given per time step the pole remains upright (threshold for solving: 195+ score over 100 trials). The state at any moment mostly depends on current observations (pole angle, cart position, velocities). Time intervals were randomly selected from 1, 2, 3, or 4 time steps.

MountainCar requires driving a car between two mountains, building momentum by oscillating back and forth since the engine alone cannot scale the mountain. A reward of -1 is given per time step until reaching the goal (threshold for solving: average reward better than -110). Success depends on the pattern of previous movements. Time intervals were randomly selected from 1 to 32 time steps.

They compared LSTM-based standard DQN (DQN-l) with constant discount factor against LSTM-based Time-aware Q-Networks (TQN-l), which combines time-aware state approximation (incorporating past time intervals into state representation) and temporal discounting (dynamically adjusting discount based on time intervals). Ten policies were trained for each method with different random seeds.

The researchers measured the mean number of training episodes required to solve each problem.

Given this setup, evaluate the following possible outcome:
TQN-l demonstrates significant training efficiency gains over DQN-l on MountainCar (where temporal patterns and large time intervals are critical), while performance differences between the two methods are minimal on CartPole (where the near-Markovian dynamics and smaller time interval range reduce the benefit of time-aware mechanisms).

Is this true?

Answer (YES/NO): YES